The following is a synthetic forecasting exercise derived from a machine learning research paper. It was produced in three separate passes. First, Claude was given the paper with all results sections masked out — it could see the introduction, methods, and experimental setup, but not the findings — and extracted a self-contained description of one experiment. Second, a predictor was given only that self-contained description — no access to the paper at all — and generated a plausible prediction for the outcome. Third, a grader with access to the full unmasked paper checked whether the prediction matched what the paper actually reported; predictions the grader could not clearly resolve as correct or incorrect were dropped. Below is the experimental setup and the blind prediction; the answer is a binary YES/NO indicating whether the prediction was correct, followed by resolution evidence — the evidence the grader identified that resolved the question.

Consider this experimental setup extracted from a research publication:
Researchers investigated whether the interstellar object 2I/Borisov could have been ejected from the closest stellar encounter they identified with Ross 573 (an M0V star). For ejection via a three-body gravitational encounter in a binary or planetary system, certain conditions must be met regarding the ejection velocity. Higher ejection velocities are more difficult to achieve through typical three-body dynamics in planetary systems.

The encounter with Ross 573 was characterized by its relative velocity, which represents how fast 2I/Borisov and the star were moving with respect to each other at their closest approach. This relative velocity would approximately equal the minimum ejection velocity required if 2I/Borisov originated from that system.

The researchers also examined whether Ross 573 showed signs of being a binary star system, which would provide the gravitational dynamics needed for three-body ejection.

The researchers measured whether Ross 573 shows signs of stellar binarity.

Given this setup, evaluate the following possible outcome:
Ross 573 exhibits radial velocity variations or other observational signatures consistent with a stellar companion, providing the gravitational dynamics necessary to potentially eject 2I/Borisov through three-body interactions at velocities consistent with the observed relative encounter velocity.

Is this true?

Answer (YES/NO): NO